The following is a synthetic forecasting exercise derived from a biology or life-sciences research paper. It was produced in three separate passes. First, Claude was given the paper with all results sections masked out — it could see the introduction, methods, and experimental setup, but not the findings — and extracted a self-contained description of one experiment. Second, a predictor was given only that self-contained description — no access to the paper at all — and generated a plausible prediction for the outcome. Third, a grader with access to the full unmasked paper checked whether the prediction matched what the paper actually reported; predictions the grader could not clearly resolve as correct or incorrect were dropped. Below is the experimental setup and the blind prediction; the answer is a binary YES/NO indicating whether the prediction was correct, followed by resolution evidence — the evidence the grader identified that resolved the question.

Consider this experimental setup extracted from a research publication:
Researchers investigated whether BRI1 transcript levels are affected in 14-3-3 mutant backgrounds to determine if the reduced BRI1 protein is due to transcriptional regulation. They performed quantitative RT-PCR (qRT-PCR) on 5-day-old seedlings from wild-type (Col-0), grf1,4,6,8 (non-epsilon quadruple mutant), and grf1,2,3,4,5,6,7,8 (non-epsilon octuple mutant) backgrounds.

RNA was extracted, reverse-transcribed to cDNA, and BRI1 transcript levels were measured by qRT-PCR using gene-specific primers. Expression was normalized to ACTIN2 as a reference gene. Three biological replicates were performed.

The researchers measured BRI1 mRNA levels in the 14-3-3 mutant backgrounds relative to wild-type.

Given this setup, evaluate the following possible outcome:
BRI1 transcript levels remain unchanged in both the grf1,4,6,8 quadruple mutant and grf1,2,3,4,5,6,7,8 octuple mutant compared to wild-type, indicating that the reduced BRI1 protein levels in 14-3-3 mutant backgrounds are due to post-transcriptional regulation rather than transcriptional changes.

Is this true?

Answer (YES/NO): YES